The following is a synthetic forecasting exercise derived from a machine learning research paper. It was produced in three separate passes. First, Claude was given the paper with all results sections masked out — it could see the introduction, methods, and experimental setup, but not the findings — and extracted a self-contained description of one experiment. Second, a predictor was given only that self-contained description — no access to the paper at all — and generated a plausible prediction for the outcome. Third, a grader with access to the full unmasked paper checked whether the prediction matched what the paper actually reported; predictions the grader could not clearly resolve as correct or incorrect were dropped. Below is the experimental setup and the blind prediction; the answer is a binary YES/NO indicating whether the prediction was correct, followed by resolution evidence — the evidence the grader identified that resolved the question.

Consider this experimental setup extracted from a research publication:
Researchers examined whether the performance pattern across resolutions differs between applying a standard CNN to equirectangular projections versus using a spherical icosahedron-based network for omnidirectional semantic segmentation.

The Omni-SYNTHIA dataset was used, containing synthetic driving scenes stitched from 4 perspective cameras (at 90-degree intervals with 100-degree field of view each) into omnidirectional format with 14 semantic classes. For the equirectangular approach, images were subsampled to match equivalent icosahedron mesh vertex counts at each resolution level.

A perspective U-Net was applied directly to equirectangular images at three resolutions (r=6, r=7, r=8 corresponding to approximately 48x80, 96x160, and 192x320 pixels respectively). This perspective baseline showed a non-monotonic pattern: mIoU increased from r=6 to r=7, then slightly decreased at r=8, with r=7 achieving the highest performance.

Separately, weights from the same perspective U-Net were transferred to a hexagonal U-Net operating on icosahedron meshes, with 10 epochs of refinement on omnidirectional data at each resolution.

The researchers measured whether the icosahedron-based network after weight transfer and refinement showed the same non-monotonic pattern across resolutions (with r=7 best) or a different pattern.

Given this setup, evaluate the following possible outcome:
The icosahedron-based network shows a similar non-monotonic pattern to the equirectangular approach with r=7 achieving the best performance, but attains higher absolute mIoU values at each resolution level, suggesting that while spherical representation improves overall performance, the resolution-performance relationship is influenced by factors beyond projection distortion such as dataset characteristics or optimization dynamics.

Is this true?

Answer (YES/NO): NO